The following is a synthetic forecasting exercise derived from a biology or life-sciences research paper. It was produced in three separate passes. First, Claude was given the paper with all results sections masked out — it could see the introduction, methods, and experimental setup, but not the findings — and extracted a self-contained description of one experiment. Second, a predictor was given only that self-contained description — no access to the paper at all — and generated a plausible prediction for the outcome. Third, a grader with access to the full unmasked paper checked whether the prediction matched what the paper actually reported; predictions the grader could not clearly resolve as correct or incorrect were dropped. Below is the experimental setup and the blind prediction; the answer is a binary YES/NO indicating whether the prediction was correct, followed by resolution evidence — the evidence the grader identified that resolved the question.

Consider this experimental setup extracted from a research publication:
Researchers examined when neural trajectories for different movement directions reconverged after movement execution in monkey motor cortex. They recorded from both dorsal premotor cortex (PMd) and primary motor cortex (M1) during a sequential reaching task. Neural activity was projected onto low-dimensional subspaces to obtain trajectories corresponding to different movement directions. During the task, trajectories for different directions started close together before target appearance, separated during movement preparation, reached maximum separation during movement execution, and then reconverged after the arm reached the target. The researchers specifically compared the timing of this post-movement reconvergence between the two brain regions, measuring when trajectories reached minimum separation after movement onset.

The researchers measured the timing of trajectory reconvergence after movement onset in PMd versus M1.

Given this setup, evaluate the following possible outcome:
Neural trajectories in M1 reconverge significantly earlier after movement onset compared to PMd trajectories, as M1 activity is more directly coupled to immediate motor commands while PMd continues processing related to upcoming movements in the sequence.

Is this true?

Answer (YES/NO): NO